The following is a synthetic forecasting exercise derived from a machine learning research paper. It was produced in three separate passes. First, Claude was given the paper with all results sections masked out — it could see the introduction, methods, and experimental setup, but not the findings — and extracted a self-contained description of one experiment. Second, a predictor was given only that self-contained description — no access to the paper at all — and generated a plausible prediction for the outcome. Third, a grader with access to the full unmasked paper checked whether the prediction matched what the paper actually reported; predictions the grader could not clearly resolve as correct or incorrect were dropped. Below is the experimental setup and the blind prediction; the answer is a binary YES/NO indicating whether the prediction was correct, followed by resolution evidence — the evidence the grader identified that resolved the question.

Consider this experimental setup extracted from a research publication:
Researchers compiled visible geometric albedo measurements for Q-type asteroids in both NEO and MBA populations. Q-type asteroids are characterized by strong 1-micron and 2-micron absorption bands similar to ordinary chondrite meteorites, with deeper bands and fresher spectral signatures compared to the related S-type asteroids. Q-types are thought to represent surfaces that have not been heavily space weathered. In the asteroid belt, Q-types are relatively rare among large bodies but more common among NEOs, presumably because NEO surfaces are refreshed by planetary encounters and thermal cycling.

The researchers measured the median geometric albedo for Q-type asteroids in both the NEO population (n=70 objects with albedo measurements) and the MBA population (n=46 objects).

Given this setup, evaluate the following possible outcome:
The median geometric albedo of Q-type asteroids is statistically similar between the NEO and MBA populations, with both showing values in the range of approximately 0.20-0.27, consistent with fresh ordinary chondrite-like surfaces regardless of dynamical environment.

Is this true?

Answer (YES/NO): YES